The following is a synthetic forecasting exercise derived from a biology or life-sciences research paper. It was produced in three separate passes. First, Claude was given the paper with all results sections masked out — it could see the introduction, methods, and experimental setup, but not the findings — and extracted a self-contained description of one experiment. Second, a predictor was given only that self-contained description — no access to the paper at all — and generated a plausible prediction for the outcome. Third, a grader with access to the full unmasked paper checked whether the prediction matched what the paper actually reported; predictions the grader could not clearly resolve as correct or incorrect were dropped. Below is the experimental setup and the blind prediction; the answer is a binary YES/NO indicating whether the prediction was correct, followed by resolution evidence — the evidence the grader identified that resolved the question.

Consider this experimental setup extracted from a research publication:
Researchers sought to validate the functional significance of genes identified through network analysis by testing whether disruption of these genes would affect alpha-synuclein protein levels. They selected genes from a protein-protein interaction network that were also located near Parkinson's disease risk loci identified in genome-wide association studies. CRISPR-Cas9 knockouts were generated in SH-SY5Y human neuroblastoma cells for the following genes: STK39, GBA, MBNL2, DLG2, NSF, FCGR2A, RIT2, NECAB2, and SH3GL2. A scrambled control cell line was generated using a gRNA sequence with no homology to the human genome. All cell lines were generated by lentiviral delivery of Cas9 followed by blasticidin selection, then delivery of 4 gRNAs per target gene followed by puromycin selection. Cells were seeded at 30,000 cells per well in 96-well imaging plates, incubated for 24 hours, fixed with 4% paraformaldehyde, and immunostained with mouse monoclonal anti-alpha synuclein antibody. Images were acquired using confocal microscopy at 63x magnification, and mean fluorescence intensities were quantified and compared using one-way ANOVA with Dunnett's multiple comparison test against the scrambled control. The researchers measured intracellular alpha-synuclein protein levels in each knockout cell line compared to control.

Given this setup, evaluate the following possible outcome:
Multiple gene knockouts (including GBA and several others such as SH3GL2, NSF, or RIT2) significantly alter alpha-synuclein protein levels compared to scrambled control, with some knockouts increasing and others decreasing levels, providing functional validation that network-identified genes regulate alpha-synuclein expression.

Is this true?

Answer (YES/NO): NO